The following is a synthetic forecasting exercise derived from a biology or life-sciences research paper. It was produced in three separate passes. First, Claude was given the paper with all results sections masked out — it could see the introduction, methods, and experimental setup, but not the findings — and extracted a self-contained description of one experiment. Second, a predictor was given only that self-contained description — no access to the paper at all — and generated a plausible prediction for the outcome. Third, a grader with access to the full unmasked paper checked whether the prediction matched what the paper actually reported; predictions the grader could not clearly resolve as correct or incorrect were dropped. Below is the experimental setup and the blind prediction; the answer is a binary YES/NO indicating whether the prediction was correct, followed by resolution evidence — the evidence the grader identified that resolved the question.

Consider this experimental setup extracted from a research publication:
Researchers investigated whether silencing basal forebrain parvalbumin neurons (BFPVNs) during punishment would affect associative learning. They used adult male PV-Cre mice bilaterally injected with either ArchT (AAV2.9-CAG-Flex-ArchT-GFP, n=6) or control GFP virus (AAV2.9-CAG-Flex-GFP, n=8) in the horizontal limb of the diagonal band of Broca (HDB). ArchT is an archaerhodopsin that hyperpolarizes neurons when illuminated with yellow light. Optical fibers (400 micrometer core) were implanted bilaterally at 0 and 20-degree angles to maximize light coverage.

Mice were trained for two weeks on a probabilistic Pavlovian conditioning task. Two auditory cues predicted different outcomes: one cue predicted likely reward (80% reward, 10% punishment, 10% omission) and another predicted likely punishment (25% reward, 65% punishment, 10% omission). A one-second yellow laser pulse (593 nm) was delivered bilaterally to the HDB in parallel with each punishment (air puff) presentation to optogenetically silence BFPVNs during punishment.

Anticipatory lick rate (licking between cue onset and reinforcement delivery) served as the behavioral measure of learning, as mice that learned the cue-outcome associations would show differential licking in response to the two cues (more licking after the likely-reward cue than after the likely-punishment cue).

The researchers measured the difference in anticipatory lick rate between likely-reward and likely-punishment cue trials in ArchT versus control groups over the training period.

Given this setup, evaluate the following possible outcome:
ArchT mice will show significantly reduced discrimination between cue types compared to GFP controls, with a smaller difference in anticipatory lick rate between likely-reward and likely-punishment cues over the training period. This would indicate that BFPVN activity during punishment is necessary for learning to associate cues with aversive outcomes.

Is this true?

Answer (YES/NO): YES